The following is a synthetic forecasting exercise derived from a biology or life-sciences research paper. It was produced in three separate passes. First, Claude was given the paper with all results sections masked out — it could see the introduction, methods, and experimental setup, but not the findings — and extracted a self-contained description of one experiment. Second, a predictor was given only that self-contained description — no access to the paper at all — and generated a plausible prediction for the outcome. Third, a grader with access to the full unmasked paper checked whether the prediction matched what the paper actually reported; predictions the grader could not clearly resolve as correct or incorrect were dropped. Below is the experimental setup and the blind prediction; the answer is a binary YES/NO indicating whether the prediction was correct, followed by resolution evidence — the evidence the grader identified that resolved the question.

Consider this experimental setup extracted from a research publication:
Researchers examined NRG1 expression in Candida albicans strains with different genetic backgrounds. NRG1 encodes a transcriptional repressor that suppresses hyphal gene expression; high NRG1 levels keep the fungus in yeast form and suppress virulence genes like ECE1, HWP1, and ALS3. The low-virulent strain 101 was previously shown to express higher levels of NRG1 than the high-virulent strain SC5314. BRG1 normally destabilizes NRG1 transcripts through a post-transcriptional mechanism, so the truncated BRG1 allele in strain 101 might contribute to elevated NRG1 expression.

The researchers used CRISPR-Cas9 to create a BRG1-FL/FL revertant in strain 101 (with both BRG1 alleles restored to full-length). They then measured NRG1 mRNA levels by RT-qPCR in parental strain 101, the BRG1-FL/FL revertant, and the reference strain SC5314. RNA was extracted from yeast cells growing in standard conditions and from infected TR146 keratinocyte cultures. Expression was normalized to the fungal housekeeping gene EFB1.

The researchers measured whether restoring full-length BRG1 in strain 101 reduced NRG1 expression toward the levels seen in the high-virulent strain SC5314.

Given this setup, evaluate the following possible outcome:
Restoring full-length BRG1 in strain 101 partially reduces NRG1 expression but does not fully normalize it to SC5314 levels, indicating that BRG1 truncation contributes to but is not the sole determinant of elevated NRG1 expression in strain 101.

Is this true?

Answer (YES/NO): NO